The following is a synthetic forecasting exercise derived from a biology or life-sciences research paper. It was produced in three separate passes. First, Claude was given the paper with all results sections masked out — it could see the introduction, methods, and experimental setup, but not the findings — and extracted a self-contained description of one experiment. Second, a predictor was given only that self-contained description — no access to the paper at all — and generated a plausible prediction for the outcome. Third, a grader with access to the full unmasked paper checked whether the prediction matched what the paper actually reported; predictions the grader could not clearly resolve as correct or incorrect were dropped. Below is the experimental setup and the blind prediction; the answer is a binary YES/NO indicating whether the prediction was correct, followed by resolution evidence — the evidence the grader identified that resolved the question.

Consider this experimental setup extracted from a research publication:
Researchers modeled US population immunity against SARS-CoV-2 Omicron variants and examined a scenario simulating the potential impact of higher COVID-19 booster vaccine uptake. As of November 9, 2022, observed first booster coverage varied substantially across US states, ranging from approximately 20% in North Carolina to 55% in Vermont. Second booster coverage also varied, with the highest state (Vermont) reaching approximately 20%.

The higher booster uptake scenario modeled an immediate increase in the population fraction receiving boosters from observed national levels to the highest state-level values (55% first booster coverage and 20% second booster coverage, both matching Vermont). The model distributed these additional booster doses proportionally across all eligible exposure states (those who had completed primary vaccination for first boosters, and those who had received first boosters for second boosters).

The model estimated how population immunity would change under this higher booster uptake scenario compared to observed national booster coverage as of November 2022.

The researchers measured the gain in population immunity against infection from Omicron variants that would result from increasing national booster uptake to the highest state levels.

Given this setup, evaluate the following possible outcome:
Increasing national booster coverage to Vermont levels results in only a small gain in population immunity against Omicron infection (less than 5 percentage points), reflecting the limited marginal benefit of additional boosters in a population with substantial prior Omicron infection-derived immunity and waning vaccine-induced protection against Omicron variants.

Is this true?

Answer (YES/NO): YES